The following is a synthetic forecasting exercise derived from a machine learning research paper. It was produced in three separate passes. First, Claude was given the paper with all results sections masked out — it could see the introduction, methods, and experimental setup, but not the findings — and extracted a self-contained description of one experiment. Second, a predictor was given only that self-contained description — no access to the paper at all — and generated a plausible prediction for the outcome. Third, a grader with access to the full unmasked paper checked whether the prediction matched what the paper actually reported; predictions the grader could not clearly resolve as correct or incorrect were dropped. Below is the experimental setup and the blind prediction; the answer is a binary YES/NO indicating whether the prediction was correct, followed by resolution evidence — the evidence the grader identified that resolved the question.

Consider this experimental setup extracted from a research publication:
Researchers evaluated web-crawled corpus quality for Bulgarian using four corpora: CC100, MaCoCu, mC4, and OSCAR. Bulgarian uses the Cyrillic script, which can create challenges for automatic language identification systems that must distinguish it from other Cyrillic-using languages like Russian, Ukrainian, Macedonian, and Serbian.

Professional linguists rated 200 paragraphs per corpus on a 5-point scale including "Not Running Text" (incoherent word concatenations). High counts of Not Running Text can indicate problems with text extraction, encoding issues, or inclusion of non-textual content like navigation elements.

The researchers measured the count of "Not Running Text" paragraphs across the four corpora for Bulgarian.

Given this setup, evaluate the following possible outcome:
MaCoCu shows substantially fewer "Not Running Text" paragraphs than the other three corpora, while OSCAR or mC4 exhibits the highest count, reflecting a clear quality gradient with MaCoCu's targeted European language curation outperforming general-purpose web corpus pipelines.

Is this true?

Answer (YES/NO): YES